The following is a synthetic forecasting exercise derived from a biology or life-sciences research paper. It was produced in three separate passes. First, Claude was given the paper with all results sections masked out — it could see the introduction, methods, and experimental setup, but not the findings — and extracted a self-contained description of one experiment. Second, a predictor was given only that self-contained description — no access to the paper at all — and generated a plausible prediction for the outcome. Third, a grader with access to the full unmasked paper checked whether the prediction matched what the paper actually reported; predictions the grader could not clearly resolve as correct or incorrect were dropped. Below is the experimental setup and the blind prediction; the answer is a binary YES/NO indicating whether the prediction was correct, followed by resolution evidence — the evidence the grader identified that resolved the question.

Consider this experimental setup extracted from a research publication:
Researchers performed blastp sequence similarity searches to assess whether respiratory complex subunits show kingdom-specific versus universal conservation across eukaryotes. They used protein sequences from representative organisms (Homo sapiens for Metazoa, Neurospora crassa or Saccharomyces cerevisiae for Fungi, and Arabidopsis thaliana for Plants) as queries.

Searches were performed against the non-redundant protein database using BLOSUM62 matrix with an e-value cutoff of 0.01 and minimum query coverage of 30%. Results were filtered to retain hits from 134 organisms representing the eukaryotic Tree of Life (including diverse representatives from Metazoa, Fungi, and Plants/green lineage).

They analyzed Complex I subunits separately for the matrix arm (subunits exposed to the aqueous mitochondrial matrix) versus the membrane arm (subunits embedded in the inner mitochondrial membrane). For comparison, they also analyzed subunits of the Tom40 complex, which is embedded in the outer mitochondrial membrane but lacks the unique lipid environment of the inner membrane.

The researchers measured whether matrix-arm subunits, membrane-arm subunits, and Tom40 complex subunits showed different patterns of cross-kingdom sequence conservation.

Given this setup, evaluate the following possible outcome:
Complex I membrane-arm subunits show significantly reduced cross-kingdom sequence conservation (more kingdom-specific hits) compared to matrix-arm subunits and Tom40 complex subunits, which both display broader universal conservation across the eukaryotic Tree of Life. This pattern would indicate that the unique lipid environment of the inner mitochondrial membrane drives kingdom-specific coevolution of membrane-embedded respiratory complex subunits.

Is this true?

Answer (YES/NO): NO